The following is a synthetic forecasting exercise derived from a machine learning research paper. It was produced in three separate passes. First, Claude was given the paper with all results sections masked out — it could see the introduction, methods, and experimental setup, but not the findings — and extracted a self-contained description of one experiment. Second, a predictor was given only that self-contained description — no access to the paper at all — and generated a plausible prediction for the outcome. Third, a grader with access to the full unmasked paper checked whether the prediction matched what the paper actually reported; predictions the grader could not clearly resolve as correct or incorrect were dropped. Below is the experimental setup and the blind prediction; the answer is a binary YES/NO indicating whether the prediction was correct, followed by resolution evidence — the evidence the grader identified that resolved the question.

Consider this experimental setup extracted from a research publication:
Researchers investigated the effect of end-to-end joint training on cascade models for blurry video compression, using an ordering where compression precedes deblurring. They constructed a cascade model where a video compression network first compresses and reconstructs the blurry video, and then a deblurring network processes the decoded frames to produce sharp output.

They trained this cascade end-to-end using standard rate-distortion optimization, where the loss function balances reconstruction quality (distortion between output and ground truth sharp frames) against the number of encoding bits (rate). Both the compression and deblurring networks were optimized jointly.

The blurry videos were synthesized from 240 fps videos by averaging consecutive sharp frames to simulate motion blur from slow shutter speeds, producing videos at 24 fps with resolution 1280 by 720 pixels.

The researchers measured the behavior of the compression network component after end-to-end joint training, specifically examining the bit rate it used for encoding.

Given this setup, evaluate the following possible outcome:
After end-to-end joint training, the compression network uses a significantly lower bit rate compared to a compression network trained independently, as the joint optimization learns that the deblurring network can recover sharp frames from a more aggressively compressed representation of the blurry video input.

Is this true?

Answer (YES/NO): NO